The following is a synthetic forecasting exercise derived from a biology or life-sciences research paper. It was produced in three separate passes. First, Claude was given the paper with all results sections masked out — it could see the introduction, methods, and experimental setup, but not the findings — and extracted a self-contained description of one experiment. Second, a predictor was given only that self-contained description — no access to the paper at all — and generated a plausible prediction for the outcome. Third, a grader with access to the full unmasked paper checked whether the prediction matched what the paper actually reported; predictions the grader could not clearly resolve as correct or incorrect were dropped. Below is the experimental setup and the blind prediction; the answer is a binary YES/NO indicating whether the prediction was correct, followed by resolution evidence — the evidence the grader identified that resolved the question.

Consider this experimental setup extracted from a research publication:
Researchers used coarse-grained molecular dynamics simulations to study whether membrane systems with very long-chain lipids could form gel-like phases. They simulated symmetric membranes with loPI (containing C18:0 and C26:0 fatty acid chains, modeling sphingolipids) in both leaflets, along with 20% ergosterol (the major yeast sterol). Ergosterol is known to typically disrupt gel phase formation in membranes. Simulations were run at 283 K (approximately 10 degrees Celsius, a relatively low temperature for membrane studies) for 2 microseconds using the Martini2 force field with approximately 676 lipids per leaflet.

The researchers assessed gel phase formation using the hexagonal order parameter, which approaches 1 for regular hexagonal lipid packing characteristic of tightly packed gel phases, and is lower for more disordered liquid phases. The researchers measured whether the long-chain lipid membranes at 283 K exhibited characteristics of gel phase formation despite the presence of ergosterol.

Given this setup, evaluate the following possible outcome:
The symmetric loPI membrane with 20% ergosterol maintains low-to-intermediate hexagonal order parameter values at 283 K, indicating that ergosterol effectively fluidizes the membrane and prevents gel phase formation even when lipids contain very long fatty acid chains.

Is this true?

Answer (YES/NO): NO